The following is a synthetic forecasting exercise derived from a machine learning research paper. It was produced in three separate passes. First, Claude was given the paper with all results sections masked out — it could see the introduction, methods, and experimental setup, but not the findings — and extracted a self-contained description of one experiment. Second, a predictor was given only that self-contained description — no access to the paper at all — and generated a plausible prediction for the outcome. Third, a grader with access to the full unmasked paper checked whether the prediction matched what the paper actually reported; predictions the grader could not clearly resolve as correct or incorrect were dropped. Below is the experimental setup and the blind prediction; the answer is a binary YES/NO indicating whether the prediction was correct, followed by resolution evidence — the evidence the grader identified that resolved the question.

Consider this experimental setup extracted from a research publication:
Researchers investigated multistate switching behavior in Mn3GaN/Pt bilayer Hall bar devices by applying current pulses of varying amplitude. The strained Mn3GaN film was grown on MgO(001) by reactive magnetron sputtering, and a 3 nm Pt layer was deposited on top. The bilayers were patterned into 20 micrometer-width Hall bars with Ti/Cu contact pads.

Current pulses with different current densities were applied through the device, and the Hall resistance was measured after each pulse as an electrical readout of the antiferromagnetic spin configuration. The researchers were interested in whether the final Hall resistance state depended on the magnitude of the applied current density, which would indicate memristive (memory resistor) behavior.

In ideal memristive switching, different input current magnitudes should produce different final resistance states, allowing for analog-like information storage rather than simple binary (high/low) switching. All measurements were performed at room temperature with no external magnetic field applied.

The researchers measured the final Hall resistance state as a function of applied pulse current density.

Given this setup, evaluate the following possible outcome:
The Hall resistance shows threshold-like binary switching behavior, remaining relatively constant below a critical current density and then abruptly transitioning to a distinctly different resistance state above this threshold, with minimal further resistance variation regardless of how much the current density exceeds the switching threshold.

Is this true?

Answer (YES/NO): NO